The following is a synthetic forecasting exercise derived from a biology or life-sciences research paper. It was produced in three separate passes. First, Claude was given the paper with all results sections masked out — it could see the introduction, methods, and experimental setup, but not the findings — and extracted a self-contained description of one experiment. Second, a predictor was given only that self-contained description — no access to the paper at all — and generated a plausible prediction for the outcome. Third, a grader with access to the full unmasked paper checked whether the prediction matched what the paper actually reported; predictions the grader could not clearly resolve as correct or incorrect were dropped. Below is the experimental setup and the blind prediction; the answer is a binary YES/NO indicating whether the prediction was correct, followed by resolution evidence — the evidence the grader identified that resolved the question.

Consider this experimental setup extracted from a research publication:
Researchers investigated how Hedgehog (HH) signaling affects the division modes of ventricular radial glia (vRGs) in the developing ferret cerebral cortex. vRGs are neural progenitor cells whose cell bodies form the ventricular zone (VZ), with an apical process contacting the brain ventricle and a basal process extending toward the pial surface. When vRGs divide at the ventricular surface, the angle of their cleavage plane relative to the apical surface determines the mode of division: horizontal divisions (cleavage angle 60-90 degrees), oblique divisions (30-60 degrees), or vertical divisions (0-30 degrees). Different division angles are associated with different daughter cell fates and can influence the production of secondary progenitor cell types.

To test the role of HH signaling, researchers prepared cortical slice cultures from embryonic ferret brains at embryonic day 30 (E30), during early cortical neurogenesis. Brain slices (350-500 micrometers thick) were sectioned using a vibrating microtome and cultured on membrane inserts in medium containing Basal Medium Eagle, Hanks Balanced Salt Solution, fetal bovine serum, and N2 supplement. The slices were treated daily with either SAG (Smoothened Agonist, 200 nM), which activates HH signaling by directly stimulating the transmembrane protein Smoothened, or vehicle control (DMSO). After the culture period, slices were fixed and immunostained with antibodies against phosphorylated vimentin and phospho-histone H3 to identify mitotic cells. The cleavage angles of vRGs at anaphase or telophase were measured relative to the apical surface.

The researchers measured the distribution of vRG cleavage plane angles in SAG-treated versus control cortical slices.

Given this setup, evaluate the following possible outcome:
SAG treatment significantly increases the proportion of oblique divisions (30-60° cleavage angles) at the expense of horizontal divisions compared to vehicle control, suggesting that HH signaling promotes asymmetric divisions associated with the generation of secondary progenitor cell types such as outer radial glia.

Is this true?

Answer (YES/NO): NO